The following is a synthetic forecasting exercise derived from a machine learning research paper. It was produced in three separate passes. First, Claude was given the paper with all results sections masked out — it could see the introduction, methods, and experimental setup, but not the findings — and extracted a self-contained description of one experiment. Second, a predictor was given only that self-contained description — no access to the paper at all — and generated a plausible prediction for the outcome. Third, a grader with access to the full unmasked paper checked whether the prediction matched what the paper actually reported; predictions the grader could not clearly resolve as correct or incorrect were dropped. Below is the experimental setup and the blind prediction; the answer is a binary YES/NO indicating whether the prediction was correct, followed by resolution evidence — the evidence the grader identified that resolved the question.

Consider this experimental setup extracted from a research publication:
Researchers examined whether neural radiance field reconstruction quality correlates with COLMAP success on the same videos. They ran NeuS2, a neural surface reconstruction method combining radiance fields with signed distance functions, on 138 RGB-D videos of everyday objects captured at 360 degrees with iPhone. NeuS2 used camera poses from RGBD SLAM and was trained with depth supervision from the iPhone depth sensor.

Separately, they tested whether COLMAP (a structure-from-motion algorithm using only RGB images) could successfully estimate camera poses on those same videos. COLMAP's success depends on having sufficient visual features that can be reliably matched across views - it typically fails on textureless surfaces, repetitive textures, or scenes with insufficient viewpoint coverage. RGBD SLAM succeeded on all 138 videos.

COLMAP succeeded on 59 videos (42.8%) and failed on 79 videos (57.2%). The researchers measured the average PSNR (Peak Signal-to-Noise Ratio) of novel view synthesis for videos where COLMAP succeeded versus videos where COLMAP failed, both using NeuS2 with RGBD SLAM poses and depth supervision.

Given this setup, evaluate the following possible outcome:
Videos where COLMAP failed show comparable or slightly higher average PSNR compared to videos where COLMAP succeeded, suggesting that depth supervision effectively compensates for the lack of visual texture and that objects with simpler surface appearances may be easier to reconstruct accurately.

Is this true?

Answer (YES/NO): NO